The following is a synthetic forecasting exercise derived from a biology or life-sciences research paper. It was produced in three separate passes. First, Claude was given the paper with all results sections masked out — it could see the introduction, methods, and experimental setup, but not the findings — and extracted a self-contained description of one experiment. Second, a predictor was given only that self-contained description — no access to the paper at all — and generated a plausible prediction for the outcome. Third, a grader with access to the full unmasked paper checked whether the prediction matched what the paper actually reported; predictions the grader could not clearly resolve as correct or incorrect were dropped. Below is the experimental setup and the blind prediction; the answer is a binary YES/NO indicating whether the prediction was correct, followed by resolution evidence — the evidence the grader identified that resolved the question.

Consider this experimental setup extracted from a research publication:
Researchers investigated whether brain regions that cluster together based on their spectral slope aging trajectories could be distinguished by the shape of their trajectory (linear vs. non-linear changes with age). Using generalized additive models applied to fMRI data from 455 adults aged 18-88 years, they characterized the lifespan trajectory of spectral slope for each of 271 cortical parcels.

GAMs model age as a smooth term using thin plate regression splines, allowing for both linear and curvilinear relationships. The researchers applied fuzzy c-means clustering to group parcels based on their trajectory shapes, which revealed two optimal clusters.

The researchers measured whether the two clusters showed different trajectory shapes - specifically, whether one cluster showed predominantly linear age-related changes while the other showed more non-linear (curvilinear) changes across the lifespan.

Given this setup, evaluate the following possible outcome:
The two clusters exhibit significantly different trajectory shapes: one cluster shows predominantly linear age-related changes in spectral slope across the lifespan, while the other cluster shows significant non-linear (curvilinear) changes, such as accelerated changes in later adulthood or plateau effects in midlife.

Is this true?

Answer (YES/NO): YES